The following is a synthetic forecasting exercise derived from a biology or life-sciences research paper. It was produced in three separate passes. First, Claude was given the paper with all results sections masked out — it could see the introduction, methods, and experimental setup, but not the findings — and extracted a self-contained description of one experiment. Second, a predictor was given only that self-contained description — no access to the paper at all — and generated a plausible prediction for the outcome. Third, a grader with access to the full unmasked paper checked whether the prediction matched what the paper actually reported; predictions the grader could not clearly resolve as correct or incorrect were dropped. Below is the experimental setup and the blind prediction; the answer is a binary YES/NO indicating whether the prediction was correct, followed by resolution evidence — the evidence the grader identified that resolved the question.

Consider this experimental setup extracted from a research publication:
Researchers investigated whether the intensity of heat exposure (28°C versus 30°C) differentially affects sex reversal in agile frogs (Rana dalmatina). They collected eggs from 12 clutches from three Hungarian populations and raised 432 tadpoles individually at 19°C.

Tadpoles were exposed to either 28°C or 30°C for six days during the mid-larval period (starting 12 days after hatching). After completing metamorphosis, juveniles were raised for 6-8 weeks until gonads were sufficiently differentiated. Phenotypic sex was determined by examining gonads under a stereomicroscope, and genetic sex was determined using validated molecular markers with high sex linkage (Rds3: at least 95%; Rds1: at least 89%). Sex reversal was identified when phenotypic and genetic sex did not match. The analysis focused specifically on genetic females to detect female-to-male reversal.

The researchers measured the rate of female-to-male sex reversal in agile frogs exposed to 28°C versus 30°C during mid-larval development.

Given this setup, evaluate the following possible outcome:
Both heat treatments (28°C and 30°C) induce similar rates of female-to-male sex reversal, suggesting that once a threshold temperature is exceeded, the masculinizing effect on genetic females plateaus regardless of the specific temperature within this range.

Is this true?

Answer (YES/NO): NO